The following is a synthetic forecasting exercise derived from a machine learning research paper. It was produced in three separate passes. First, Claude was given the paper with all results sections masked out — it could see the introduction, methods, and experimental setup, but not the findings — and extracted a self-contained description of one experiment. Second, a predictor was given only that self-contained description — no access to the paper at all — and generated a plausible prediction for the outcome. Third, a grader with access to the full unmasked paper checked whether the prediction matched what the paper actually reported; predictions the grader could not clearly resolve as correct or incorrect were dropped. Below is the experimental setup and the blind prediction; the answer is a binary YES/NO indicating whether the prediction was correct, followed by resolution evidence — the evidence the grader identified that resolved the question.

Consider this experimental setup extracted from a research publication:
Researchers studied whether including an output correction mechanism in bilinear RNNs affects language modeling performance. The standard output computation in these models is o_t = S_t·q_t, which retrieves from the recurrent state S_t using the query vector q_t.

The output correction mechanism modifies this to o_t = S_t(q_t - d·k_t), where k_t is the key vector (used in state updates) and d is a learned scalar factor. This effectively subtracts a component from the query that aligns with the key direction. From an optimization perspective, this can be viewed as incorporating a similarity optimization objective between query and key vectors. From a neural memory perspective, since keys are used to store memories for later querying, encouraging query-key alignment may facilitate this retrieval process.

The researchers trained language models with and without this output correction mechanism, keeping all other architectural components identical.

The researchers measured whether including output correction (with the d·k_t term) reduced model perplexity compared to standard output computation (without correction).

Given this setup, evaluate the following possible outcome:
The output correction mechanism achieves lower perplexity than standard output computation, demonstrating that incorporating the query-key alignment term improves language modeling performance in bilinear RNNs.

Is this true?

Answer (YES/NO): YES